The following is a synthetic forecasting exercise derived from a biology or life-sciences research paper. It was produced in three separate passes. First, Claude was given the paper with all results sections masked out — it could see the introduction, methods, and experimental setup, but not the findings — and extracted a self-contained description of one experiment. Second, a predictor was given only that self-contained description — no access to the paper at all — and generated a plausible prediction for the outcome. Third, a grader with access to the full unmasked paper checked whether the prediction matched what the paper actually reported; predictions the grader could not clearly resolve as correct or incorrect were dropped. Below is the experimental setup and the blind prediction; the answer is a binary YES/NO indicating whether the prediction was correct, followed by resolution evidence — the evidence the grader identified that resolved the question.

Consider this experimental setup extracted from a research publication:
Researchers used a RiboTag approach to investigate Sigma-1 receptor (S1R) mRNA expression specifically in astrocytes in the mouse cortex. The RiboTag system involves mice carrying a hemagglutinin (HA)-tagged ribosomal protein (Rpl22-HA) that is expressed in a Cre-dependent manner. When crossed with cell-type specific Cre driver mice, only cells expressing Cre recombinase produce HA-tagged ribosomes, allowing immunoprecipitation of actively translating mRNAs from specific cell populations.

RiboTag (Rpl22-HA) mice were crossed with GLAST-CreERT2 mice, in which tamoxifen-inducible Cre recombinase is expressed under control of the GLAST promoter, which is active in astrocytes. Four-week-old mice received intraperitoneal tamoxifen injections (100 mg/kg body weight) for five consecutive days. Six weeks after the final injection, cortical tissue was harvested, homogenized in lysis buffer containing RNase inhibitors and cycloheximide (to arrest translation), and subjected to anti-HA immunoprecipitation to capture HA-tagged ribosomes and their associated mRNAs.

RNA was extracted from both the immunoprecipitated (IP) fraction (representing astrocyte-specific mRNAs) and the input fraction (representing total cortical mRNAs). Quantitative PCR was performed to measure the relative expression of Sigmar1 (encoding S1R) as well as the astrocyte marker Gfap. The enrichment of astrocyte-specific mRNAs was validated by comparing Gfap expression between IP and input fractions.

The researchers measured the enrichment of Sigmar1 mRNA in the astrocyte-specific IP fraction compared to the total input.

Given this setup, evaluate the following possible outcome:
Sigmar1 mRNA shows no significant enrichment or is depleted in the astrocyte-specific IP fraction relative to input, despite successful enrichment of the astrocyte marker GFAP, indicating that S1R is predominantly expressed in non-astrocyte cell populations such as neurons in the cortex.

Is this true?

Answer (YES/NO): NO